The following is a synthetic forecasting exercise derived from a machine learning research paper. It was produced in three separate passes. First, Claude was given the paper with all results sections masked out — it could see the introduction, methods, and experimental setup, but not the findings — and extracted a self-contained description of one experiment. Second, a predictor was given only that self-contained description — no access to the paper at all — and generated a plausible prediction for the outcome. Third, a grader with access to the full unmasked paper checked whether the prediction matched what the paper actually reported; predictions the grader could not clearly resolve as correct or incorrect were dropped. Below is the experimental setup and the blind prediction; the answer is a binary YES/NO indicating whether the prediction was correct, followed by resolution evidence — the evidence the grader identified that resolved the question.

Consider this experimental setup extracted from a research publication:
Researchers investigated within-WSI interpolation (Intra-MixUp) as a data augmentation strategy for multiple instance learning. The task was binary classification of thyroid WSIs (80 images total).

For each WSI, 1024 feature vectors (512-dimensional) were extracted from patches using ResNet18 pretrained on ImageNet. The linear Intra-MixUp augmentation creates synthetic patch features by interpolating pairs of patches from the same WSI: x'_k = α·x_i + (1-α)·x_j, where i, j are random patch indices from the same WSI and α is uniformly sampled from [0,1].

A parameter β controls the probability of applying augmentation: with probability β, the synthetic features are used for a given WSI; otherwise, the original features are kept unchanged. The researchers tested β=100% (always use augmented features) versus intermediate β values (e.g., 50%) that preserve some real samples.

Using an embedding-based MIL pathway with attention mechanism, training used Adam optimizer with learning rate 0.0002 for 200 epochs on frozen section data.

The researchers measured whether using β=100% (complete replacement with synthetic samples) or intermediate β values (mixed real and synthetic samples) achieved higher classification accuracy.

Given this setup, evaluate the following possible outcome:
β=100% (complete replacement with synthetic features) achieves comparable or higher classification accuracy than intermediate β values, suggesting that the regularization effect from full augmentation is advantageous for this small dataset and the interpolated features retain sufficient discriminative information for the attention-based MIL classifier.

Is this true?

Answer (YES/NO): YES